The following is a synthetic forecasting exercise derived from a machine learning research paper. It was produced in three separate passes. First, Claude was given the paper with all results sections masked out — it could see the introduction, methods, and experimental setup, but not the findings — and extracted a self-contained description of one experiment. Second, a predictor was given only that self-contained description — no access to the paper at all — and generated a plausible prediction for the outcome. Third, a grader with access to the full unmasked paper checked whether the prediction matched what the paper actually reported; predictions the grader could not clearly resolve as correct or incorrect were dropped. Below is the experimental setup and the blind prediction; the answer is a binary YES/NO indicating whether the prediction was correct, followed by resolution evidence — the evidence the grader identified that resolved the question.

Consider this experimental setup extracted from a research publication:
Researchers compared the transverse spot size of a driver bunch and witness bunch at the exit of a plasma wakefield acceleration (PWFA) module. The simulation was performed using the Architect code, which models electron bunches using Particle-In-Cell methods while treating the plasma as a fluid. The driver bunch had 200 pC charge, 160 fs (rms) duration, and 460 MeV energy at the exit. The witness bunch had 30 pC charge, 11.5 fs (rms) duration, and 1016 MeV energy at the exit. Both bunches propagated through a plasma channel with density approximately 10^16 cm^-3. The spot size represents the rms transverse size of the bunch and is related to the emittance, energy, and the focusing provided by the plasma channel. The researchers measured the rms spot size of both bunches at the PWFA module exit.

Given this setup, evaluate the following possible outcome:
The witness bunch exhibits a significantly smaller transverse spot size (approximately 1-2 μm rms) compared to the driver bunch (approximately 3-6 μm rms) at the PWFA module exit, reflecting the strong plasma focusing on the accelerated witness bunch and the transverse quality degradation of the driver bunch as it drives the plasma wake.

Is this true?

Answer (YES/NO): NO